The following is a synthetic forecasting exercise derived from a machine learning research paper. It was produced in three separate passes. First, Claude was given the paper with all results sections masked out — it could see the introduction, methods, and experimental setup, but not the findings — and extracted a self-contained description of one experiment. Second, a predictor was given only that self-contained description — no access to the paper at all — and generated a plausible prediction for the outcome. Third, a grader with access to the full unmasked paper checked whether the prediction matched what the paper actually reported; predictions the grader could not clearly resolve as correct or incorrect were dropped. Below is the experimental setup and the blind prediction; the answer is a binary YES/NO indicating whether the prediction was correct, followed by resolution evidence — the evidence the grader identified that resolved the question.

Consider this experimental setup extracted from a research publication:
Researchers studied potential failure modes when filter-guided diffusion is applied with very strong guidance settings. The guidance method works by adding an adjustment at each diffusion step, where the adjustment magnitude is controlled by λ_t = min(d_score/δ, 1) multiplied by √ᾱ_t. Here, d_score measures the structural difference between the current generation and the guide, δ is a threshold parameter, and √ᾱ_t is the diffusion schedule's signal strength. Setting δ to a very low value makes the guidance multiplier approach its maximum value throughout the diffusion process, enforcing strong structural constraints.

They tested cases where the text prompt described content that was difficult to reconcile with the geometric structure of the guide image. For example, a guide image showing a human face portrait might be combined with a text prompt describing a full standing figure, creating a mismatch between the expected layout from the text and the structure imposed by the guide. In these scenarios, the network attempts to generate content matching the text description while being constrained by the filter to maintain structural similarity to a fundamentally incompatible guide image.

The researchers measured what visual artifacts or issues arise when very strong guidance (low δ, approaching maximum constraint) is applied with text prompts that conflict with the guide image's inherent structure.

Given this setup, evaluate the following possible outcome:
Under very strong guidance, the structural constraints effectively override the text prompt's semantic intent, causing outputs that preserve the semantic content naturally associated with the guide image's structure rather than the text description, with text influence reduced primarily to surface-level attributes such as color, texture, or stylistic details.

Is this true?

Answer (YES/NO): NO